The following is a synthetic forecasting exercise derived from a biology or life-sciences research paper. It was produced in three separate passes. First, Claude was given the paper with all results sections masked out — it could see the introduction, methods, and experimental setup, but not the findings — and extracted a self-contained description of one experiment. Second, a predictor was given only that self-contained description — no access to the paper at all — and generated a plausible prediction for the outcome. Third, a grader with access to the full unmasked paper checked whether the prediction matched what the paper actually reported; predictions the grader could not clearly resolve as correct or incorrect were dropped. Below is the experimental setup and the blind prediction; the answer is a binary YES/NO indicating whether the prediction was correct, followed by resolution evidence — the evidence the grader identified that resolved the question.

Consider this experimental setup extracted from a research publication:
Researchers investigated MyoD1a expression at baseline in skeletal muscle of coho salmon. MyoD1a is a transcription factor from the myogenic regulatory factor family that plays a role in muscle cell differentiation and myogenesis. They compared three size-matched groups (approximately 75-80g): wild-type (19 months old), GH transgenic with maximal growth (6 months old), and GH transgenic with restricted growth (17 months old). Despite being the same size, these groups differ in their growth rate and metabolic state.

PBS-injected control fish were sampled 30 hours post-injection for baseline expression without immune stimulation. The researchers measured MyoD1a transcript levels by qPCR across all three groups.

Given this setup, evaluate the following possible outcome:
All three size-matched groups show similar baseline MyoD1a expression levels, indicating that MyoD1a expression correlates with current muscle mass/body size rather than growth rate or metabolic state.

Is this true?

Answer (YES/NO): NO